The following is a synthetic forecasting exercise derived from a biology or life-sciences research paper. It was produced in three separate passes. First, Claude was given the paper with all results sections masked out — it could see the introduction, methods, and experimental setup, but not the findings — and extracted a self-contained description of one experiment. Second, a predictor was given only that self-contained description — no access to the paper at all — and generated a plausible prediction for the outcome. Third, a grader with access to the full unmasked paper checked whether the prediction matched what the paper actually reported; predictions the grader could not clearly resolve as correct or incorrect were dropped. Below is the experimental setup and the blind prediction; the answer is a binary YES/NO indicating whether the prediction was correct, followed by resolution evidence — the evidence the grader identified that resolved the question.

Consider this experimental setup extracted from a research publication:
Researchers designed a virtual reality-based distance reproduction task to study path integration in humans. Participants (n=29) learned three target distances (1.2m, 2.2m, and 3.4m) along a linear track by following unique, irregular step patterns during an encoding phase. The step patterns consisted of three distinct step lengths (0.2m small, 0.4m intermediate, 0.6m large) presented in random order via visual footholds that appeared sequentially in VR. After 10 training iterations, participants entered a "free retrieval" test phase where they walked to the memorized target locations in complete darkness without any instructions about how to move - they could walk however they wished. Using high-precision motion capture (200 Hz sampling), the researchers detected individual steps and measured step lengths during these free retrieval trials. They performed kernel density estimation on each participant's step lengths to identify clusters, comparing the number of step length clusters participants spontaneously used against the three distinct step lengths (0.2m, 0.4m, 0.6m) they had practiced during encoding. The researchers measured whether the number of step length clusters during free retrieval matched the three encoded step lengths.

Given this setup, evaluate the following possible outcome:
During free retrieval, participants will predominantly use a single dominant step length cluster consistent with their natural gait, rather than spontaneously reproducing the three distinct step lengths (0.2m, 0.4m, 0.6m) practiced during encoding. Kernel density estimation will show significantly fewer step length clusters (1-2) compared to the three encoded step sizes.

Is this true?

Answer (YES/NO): NO